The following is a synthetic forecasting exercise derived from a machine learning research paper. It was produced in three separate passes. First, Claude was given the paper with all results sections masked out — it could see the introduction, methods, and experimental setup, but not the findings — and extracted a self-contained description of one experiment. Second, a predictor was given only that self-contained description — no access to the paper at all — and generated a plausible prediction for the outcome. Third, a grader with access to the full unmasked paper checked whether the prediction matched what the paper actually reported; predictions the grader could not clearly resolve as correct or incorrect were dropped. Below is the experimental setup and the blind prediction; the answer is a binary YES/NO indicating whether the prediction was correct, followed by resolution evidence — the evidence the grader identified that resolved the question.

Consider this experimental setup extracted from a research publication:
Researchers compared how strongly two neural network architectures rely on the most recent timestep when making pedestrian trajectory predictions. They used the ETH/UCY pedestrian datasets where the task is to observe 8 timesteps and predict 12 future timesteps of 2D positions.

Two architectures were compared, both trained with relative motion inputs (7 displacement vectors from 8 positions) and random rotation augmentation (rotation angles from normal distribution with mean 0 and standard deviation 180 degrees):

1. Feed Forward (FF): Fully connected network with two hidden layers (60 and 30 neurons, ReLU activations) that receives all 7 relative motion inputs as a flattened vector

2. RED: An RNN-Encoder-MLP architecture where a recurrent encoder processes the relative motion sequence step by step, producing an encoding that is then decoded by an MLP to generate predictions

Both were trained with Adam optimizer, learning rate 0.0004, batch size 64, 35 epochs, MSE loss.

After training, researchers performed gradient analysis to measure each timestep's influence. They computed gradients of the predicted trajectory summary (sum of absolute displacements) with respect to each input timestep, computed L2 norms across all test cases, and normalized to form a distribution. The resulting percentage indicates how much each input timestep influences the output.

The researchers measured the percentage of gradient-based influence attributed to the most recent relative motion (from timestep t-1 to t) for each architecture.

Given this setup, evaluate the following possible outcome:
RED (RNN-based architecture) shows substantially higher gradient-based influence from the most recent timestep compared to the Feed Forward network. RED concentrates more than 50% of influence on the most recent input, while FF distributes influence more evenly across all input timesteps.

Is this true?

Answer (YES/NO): NO